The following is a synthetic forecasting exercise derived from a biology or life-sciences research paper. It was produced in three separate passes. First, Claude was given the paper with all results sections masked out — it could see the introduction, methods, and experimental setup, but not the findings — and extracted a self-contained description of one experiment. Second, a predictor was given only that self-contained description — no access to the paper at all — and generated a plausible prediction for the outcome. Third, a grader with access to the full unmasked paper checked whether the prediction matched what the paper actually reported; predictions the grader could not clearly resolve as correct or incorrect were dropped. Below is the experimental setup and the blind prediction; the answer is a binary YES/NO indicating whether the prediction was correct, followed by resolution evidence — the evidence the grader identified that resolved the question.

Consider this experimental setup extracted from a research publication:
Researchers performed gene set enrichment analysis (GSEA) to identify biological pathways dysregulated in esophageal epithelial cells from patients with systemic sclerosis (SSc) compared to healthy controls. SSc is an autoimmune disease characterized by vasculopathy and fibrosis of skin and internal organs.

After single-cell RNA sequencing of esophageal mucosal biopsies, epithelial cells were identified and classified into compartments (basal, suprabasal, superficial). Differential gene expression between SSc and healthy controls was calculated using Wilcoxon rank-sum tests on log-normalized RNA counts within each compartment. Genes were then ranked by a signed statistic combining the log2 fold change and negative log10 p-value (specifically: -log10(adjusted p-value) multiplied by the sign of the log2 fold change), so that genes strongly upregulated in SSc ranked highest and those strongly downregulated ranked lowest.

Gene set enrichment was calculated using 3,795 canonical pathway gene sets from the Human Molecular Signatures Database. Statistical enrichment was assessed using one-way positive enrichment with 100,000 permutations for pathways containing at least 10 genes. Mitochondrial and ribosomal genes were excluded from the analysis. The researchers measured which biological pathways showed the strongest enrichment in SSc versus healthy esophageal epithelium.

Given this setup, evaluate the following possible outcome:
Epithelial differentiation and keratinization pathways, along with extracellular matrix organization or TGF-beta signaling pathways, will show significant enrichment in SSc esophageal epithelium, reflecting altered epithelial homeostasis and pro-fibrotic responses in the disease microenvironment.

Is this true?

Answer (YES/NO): YES